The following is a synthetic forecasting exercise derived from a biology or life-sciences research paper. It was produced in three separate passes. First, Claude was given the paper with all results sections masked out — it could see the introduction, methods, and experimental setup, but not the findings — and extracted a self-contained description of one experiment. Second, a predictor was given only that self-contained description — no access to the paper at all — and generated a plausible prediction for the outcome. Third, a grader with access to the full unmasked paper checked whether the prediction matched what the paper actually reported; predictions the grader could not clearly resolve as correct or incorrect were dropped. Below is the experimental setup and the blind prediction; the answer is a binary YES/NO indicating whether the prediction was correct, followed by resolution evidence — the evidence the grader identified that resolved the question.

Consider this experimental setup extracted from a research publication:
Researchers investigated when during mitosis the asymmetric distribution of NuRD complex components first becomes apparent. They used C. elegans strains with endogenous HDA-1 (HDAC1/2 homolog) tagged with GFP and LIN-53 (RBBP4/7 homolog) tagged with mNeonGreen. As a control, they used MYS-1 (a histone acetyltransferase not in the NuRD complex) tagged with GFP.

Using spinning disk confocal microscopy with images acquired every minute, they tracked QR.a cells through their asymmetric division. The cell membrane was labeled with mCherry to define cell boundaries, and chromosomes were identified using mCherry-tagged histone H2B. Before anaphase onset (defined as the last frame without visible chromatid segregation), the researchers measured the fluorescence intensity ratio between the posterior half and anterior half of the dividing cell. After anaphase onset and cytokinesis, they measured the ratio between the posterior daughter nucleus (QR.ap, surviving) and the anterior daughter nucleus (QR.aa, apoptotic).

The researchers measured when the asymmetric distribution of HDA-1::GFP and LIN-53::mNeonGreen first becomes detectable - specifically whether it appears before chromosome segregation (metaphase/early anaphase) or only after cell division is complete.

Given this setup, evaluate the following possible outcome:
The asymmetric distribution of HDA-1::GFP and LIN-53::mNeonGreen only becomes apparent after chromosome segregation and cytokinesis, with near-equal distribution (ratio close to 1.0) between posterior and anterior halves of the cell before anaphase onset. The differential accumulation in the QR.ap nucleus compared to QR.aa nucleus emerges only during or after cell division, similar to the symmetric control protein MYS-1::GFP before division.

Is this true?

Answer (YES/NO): NO